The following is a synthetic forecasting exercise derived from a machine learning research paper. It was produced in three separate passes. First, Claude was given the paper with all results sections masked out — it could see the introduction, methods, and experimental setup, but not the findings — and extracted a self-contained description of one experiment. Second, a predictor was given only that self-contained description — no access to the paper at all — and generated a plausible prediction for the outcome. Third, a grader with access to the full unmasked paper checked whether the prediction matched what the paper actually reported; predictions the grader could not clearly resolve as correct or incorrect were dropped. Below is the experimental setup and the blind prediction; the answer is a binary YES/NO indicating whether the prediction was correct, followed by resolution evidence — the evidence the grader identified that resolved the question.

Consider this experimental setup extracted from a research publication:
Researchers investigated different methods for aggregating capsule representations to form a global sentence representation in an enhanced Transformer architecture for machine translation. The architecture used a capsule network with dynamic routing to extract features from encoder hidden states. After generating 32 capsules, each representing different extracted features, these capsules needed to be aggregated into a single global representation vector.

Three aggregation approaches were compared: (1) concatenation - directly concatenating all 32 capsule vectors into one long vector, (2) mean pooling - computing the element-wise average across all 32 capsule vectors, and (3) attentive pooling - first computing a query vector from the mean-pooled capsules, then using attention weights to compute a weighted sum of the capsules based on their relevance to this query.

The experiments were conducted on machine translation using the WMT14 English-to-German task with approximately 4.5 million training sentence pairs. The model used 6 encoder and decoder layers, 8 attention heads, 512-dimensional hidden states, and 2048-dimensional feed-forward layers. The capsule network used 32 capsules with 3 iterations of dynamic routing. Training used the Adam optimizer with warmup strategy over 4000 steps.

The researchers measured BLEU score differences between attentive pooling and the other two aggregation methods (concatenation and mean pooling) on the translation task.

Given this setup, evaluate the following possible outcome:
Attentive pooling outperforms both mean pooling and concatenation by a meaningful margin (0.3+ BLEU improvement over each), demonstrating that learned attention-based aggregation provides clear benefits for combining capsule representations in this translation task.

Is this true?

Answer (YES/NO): NO